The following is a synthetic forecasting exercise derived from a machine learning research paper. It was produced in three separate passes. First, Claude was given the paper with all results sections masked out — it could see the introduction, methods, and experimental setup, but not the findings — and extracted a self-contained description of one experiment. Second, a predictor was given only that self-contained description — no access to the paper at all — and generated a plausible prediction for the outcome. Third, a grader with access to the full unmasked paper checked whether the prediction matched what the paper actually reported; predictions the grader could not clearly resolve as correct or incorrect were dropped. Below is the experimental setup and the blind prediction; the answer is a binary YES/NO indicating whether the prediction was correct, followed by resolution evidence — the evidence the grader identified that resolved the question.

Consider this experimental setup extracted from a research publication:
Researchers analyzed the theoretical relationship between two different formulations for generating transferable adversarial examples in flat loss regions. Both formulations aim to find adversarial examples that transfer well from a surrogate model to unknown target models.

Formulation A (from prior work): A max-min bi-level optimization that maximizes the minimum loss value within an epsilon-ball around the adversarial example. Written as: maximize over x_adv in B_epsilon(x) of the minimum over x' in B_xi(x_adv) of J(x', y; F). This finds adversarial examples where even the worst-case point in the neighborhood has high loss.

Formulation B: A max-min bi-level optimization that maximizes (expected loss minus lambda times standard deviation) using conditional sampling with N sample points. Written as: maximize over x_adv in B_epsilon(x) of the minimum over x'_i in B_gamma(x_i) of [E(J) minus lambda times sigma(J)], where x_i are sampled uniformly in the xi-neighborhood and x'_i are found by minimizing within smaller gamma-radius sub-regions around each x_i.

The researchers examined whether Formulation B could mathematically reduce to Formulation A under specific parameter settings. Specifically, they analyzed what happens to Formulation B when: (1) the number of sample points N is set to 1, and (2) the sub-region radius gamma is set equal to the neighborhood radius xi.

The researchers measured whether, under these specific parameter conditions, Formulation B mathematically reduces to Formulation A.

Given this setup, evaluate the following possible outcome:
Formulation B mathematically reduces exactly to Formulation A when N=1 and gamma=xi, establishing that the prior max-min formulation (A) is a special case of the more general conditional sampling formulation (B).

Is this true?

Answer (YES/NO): YES